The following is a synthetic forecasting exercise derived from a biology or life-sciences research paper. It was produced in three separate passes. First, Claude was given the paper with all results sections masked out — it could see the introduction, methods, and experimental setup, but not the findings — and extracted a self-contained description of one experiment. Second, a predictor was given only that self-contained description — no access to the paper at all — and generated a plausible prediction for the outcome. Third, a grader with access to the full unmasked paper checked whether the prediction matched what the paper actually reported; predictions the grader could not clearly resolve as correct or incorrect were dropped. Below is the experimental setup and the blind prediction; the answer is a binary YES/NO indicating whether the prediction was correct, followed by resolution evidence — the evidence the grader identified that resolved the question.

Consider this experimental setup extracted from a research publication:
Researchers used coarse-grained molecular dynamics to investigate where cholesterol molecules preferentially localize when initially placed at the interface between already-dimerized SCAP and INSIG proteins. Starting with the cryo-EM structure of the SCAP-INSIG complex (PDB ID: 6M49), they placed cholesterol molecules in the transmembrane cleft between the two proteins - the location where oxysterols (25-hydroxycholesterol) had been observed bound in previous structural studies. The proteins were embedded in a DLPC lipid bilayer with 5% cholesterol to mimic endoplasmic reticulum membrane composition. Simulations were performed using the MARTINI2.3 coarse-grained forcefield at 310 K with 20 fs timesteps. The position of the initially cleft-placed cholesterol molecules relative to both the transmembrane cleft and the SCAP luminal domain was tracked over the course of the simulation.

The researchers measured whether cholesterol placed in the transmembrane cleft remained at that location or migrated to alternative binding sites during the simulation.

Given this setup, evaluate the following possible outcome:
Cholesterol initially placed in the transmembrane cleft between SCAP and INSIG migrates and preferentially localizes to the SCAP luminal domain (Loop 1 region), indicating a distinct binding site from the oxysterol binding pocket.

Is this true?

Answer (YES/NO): NO